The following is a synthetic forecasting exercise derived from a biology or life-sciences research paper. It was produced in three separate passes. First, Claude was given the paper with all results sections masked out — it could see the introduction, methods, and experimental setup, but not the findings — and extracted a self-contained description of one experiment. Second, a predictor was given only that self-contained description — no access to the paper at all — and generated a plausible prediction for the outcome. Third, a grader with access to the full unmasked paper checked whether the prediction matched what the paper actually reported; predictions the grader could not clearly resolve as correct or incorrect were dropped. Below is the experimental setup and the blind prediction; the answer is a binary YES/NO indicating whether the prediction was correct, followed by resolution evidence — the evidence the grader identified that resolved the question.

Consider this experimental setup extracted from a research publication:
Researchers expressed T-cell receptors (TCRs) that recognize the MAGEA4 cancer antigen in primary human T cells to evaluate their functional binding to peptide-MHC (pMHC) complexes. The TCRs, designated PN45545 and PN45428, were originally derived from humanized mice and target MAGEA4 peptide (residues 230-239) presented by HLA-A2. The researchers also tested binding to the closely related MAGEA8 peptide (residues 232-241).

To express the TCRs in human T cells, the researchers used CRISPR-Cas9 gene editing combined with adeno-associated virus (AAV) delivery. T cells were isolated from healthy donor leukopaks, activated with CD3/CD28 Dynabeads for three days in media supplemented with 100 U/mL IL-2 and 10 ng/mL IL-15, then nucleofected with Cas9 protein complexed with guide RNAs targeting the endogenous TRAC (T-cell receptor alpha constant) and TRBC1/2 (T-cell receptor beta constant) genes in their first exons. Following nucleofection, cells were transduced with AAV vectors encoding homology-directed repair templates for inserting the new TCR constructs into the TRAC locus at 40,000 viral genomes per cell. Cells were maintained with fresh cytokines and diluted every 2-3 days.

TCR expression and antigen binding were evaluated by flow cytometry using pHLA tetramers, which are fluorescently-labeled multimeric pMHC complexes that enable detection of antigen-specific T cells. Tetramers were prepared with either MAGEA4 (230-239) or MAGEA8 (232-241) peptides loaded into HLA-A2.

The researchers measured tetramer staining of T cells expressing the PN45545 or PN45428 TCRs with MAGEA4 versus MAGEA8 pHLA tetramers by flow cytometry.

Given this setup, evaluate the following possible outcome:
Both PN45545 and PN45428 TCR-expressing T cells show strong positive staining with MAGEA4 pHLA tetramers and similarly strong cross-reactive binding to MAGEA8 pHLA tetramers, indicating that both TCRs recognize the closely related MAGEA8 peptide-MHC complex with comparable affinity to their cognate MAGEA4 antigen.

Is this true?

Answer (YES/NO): NO